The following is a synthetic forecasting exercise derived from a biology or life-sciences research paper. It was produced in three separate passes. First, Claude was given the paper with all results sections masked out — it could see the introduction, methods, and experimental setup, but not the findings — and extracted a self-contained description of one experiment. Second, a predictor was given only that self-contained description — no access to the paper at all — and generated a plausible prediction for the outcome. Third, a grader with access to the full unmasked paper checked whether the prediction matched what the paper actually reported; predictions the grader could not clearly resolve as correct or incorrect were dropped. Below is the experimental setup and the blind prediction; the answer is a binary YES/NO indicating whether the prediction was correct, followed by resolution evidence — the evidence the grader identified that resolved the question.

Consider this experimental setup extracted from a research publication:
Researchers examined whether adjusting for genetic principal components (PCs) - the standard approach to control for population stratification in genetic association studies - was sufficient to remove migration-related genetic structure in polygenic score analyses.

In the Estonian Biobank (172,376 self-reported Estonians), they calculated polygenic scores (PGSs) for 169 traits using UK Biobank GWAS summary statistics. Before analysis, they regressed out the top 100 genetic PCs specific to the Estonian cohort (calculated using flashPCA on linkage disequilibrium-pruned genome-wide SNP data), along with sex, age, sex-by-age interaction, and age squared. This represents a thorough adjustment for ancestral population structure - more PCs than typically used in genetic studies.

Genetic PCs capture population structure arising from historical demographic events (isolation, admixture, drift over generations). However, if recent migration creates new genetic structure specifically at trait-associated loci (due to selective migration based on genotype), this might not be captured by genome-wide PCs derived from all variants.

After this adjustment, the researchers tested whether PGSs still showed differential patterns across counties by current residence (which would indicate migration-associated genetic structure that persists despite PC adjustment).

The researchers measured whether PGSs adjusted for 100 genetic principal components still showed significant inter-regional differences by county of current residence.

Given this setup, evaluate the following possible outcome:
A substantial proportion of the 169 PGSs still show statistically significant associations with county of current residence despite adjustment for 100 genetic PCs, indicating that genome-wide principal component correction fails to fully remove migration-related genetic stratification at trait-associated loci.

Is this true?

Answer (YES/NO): YES